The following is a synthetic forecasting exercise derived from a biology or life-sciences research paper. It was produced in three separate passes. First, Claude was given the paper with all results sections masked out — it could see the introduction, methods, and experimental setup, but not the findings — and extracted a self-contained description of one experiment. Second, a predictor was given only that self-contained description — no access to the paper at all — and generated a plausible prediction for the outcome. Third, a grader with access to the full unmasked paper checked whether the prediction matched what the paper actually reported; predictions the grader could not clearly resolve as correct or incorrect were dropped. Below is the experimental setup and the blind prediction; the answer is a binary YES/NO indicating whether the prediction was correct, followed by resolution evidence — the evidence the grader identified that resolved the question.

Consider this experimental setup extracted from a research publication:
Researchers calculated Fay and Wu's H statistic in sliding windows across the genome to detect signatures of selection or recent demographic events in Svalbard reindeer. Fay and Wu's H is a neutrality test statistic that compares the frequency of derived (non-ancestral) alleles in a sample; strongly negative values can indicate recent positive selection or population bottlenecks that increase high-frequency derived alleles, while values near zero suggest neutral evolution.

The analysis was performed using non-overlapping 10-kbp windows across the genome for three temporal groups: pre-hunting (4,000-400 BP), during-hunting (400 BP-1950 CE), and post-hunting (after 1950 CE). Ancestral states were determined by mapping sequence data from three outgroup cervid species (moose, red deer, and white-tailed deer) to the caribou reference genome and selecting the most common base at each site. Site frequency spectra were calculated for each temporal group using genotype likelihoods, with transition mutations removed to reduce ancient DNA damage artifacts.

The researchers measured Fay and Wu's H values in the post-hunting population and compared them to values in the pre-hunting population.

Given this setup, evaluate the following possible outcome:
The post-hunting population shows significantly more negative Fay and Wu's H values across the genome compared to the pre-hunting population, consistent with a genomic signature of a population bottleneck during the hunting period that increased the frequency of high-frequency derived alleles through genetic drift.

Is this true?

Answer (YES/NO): NO